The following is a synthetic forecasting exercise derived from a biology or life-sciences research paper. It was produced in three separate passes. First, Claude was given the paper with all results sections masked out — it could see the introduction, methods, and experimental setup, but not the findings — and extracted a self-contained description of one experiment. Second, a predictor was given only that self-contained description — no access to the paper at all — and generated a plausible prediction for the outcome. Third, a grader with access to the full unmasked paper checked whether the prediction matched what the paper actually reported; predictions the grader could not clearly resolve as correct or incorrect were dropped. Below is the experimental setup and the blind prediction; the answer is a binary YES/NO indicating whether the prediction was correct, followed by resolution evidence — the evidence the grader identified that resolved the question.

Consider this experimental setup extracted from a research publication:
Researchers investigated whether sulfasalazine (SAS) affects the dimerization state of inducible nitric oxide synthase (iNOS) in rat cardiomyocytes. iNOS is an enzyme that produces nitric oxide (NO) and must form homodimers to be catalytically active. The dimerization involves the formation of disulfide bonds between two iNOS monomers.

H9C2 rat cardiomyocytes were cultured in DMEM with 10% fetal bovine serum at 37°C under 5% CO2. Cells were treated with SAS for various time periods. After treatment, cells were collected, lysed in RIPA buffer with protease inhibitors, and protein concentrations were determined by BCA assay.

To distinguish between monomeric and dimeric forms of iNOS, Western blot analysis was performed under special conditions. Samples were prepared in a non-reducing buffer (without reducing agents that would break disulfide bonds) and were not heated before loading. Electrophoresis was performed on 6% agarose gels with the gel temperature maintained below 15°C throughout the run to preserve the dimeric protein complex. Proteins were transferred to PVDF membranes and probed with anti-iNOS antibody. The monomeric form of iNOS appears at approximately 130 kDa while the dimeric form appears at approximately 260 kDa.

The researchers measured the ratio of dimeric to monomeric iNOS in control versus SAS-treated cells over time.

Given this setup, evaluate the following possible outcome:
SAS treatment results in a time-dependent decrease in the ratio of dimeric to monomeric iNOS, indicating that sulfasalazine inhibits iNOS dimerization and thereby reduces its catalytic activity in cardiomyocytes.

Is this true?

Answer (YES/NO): NO